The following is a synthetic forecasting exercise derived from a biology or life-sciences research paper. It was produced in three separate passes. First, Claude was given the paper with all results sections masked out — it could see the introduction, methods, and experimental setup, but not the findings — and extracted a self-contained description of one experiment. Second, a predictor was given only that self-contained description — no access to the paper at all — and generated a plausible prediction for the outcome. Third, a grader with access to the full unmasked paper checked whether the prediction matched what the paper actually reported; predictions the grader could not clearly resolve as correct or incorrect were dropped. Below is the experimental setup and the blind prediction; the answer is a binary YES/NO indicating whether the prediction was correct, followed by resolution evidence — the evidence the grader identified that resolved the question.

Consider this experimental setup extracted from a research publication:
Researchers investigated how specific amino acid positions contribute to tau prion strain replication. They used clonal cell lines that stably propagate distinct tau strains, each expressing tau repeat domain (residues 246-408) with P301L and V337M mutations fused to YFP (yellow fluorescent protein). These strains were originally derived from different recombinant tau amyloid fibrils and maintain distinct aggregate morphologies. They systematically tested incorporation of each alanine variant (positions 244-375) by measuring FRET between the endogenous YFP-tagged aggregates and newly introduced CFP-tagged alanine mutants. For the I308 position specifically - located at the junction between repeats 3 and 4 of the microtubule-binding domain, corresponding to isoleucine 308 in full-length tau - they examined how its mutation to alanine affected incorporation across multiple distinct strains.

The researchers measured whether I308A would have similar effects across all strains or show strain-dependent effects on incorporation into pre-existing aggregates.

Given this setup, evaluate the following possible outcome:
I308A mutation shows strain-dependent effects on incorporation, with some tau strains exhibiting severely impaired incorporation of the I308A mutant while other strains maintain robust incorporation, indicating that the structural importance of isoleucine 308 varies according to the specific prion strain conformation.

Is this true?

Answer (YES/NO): NO